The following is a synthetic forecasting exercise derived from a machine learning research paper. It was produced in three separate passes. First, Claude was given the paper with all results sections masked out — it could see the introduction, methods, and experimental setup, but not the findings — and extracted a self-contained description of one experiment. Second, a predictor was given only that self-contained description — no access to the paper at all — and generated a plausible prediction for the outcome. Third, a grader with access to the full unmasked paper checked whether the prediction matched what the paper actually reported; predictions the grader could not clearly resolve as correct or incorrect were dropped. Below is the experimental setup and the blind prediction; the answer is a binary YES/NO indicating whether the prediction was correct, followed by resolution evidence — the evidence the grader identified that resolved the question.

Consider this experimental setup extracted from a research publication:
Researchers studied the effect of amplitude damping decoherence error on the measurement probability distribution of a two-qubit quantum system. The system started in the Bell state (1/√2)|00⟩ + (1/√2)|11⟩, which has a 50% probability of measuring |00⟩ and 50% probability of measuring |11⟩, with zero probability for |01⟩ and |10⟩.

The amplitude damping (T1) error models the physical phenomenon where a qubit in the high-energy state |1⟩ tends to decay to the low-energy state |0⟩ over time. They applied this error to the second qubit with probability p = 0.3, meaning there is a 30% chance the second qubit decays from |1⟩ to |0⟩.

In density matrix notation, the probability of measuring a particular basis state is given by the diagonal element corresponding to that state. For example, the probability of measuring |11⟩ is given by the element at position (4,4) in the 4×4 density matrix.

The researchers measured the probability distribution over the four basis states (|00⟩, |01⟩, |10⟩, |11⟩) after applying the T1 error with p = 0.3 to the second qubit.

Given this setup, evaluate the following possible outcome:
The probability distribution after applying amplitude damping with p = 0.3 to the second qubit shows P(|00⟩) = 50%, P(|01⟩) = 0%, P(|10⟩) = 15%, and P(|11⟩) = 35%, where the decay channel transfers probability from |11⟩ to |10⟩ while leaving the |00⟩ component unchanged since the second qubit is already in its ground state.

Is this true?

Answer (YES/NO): YES